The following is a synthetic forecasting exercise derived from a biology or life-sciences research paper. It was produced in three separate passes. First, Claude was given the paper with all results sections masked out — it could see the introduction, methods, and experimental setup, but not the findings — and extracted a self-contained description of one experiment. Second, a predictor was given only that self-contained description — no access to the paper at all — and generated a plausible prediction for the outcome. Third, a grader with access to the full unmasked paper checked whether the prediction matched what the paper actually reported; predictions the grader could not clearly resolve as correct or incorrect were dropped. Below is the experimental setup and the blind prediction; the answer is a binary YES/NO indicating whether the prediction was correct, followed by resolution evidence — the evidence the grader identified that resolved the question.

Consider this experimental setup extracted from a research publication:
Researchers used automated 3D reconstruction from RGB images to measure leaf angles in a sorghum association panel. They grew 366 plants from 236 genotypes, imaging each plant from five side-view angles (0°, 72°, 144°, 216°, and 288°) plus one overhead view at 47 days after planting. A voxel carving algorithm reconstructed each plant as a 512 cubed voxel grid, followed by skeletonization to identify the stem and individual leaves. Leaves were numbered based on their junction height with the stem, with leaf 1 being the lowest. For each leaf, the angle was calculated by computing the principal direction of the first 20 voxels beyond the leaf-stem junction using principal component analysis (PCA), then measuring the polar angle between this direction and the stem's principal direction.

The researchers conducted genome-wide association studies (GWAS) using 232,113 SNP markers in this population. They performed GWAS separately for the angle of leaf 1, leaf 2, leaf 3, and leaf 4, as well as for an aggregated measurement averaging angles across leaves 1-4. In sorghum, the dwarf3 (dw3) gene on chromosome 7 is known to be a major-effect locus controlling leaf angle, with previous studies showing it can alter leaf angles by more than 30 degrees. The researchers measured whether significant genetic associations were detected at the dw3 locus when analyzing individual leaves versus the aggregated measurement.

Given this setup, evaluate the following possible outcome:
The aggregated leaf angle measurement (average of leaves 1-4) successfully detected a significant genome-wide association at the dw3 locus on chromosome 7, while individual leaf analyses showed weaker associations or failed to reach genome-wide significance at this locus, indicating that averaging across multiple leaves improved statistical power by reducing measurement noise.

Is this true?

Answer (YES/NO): NO